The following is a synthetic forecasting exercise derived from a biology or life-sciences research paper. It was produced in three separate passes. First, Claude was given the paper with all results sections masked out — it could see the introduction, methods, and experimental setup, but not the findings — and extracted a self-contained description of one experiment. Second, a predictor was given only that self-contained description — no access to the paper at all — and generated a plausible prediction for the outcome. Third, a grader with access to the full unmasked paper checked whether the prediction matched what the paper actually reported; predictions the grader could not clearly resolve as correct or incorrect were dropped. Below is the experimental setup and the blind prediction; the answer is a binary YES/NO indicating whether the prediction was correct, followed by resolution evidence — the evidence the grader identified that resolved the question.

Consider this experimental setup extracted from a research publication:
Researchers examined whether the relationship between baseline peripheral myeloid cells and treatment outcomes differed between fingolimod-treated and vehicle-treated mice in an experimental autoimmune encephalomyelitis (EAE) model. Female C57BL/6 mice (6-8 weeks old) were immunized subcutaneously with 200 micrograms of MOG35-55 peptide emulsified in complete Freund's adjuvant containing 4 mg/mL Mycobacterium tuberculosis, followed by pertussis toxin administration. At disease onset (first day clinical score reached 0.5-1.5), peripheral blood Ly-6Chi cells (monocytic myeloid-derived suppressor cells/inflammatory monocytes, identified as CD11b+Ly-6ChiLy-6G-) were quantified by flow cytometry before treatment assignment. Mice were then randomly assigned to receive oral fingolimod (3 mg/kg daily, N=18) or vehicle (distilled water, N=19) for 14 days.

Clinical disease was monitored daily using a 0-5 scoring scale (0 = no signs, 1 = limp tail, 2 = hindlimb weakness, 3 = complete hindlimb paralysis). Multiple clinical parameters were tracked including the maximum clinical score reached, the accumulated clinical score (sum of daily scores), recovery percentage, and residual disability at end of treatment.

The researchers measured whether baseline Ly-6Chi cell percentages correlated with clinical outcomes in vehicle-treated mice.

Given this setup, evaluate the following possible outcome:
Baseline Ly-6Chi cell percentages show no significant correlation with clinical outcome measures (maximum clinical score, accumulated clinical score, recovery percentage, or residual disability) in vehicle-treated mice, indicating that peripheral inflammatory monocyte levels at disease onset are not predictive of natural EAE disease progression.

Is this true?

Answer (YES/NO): NO